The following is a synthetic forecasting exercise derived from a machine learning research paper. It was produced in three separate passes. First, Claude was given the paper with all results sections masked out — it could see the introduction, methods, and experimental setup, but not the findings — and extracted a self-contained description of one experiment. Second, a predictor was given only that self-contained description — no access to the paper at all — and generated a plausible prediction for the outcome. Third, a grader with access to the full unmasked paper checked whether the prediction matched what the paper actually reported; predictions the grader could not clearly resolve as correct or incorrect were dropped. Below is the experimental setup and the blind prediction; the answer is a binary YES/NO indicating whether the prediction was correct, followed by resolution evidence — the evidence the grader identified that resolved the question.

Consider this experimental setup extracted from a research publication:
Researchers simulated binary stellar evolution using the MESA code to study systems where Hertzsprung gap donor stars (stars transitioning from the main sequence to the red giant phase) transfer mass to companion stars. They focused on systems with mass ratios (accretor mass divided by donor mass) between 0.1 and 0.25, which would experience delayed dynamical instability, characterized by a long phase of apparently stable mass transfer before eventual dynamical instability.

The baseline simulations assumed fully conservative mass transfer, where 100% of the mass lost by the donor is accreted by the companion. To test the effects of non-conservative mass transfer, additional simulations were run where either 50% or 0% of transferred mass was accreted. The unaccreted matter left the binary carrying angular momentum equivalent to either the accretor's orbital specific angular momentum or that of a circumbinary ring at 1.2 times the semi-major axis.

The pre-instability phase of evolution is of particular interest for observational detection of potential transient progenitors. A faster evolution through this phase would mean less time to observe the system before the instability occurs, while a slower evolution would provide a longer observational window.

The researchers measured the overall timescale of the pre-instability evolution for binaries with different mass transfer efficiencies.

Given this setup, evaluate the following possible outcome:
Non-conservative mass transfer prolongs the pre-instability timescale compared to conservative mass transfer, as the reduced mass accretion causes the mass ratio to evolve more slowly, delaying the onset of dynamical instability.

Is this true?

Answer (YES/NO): NO